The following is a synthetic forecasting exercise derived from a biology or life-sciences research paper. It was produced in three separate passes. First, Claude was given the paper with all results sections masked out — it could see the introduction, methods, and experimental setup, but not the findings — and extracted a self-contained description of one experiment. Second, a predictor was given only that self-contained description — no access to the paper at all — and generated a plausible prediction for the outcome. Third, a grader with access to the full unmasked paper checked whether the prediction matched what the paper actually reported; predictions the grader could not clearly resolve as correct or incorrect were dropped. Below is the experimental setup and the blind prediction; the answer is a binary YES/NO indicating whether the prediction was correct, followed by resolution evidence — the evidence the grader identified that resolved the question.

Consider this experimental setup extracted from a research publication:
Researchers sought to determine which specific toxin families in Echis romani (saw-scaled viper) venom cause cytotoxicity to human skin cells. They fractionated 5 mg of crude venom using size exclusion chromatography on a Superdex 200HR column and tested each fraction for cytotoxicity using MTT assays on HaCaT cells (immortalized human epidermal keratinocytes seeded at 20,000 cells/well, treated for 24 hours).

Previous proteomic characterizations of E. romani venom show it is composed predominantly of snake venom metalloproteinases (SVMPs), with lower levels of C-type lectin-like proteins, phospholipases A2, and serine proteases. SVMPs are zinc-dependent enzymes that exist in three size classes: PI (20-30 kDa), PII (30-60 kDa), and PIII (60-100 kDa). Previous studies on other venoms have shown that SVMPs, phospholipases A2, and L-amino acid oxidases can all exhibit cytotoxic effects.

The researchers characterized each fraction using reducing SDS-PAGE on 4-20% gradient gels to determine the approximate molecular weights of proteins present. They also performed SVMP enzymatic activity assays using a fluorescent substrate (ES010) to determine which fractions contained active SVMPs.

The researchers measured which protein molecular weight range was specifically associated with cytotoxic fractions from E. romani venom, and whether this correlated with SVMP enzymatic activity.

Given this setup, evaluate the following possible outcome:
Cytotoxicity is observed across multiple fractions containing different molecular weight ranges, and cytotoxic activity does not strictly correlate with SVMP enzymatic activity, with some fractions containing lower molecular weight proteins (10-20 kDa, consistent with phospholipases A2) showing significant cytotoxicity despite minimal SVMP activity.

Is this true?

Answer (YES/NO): NO